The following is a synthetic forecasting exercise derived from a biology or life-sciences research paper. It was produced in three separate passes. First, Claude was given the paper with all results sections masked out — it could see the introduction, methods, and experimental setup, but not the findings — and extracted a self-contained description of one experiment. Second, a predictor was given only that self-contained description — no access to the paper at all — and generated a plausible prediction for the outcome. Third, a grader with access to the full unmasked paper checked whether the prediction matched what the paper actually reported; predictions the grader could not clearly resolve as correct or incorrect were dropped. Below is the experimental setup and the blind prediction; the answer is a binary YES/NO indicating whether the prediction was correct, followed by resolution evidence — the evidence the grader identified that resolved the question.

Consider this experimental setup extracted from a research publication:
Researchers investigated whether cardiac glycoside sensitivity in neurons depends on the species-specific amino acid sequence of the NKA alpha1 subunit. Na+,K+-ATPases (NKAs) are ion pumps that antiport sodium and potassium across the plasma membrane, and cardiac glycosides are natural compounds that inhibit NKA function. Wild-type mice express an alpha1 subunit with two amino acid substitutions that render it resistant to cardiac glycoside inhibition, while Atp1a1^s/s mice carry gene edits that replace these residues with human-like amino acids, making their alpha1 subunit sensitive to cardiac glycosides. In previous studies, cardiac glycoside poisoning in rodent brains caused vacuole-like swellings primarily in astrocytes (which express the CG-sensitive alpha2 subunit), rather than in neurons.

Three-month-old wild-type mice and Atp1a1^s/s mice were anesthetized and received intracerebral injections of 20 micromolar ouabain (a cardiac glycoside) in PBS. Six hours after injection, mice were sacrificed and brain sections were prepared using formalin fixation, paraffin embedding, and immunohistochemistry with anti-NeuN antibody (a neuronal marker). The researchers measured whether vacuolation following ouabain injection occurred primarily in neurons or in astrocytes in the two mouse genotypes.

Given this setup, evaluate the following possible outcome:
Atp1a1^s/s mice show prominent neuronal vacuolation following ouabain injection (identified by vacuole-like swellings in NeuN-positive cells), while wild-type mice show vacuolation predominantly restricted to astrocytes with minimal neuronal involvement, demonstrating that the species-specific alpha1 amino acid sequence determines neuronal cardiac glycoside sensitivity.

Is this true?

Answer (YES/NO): YES